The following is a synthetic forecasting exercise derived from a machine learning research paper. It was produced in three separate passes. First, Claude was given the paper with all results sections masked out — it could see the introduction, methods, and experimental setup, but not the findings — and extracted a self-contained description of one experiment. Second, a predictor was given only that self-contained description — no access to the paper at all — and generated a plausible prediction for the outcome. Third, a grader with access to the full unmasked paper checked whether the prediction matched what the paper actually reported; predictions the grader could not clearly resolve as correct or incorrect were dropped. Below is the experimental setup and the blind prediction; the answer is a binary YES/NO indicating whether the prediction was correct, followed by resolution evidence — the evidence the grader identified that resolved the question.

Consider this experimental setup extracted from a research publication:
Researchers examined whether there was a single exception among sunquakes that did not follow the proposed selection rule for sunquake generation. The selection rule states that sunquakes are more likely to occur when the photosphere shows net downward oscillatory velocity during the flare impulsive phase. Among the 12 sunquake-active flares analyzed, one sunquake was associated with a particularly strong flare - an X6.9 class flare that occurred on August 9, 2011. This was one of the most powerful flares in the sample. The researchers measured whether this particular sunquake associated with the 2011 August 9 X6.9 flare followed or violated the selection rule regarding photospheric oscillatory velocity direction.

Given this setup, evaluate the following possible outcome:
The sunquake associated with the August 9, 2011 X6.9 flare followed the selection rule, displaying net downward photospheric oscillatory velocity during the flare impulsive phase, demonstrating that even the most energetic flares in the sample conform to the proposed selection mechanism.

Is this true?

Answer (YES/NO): NO